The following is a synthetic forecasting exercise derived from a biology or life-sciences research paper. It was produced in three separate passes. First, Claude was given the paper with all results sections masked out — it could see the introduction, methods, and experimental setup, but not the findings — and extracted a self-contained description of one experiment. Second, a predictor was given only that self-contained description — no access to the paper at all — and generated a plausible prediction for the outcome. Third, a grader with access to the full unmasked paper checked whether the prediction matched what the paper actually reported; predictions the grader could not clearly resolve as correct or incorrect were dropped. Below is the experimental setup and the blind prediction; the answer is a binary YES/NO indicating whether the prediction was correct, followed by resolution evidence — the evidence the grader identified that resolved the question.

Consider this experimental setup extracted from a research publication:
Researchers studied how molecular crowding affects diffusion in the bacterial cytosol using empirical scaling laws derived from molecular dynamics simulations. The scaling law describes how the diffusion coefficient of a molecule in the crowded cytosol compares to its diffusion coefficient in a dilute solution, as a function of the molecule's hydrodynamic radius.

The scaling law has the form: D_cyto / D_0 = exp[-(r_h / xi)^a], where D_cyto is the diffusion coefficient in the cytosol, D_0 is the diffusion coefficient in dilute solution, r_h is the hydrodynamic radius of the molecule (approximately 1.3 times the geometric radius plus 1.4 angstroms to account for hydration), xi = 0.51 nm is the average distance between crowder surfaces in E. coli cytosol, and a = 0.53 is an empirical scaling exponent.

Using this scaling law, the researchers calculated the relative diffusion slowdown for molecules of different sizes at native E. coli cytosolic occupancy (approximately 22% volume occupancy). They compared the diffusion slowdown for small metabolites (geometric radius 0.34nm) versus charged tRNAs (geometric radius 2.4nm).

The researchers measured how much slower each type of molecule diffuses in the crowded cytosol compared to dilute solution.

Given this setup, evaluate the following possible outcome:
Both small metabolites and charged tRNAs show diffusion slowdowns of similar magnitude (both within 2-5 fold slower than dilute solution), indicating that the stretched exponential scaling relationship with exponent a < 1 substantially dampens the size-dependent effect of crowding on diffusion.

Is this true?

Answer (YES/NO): NO